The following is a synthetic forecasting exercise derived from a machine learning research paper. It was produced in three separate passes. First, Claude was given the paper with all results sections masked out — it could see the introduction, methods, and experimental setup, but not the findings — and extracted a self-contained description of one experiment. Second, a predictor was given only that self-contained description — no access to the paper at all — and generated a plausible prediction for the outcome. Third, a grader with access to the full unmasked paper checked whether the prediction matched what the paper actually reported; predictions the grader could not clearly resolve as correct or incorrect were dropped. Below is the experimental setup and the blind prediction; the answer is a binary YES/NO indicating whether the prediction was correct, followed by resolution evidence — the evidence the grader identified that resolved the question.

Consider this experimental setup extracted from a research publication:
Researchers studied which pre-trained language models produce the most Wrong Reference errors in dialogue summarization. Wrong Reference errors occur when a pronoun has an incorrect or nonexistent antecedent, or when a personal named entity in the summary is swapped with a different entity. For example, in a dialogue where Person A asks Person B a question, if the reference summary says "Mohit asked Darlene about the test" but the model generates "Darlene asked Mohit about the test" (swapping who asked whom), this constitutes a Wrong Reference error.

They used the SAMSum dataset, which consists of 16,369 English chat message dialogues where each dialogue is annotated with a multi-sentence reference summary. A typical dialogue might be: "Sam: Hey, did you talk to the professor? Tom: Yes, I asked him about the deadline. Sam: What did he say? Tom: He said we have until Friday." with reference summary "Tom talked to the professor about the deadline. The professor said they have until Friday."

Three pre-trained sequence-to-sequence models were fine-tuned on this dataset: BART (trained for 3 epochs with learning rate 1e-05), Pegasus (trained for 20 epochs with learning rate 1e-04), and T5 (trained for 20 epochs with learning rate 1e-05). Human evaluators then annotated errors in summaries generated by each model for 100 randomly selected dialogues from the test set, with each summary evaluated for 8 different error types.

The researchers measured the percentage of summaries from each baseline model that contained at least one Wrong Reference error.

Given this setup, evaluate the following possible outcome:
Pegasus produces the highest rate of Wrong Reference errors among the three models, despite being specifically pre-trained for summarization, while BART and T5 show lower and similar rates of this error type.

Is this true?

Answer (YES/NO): NO